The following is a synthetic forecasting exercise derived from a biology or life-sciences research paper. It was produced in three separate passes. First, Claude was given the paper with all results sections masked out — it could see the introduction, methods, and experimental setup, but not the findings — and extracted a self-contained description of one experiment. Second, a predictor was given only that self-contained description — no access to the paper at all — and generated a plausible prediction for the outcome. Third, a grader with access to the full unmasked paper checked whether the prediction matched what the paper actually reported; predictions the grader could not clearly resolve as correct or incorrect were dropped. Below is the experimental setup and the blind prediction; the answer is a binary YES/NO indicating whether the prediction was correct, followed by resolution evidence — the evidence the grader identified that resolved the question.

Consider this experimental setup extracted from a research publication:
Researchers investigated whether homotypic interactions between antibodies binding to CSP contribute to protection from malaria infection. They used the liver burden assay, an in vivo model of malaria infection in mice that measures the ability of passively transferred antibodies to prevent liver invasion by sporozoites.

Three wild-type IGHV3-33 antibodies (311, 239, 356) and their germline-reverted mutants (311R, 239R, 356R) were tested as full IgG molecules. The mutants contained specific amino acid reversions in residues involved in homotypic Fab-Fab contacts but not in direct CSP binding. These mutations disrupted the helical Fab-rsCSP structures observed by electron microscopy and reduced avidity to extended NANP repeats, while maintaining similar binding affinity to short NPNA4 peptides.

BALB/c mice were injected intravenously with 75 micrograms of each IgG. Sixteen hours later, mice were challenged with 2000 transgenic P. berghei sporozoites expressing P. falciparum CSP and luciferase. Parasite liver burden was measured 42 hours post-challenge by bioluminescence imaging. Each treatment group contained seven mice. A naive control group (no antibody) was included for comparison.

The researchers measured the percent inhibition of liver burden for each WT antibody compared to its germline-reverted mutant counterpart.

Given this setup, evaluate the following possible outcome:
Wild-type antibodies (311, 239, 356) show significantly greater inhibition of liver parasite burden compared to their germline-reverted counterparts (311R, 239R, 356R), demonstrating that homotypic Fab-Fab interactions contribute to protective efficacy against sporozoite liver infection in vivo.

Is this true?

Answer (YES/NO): YES